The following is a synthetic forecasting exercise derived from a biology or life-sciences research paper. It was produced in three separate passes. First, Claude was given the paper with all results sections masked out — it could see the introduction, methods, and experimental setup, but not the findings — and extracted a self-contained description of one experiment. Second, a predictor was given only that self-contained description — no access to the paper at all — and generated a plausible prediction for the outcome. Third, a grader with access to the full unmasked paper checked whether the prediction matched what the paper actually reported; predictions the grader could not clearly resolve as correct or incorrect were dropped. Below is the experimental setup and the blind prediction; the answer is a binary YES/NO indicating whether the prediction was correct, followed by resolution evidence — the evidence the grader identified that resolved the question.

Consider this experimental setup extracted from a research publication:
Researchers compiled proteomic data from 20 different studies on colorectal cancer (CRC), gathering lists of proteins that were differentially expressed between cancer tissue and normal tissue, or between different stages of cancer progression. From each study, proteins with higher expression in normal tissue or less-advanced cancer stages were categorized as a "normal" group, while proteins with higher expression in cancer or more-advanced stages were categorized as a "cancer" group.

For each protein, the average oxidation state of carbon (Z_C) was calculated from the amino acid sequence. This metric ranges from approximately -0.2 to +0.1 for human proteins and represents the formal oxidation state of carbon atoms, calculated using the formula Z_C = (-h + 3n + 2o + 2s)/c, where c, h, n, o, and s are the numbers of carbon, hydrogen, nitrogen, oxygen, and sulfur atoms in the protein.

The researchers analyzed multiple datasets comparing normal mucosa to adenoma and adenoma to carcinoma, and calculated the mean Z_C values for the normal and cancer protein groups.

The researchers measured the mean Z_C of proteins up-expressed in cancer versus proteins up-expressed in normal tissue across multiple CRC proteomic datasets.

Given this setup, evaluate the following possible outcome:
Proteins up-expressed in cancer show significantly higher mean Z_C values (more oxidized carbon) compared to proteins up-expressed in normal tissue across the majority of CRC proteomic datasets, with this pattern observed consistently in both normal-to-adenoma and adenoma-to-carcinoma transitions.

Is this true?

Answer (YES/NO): NO